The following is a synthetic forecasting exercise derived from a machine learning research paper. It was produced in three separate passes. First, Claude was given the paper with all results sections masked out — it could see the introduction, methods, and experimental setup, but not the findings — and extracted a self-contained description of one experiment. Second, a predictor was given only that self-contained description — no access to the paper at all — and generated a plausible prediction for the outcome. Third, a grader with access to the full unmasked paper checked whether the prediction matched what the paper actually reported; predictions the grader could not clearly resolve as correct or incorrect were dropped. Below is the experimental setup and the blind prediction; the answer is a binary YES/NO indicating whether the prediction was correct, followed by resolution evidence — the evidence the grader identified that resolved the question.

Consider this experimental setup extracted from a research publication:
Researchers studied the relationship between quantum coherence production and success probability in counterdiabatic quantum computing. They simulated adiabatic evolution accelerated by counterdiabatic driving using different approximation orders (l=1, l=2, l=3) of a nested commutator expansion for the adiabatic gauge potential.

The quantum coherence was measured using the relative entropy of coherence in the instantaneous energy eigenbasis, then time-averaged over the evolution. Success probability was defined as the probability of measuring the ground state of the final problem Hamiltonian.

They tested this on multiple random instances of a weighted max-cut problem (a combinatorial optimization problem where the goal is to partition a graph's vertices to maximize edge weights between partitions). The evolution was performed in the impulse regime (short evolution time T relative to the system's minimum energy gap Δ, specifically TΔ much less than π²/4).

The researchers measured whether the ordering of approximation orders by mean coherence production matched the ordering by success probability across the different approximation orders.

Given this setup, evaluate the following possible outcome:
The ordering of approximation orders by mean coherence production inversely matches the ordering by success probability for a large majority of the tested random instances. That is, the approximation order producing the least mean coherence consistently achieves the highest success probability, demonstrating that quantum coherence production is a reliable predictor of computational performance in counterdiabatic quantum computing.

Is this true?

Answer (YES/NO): NO